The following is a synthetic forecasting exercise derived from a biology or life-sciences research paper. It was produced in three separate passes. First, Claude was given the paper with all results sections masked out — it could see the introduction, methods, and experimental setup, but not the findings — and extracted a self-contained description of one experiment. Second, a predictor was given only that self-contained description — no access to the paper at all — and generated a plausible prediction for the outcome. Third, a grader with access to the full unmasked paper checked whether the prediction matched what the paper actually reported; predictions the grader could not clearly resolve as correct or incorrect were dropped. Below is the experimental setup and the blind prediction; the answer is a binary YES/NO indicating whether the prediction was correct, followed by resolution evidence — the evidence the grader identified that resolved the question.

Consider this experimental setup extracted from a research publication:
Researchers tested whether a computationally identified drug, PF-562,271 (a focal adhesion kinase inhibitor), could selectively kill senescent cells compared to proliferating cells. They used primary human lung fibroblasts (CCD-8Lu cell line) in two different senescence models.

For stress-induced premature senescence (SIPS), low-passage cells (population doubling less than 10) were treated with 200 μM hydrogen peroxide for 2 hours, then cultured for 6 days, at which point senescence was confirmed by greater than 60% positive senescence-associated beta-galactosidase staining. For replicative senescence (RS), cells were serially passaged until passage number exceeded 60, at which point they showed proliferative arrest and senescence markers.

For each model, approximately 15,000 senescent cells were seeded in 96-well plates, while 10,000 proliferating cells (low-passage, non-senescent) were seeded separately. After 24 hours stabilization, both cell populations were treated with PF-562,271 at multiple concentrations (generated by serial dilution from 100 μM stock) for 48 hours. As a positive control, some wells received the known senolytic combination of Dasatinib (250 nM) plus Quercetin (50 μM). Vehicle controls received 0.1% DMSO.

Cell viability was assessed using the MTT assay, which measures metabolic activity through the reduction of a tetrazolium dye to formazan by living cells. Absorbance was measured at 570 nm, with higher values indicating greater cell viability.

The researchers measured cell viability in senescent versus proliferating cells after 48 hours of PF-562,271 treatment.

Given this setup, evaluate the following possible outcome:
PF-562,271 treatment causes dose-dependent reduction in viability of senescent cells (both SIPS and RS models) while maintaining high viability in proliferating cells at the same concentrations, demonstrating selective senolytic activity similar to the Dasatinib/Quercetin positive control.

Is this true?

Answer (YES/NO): NO